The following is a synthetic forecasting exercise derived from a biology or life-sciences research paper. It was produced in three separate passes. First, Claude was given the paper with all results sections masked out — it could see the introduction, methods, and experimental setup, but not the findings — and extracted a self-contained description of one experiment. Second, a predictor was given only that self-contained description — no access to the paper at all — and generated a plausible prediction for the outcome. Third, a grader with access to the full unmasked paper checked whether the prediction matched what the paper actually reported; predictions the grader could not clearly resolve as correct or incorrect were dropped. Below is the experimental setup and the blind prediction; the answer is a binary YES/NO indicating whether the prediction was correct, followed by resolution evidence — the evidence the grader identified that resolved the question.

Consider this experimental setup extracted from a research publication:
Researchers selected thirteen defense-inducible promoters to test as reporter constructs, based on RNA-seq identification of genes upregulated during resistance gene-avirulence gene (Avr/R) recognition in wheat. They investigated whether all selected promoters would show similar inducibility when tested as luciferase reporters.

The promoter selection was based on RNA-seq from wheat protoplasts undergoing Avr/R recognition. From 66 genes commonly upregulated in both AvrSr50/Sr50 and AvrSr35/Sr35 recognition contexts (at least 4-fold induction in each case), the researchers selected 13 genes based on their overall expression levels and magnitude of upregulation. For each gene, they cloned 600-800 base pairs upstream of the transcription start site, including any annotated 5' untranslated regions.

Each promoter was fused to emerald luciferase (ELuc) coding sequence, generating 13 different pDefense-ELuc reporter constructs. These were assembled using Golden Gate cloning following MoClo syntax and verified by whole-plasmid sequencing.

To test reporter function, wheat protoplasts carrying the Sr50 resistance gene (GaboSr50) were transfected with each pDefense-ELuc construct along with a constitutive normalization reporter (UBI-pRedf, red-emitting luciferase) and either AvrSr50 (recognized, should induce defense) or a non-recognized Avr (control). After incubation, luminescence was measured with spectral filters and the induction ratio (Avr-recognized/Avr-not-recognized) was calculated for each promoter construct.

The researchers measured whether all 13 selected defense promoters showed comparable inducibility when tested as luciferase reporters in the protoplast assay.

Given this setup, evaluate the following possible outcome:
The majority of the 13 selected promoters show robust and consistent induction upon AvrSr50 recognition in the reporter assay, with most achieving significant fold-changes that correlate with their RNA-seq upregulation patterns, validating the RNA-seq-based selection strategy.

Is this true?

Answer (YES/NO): NO